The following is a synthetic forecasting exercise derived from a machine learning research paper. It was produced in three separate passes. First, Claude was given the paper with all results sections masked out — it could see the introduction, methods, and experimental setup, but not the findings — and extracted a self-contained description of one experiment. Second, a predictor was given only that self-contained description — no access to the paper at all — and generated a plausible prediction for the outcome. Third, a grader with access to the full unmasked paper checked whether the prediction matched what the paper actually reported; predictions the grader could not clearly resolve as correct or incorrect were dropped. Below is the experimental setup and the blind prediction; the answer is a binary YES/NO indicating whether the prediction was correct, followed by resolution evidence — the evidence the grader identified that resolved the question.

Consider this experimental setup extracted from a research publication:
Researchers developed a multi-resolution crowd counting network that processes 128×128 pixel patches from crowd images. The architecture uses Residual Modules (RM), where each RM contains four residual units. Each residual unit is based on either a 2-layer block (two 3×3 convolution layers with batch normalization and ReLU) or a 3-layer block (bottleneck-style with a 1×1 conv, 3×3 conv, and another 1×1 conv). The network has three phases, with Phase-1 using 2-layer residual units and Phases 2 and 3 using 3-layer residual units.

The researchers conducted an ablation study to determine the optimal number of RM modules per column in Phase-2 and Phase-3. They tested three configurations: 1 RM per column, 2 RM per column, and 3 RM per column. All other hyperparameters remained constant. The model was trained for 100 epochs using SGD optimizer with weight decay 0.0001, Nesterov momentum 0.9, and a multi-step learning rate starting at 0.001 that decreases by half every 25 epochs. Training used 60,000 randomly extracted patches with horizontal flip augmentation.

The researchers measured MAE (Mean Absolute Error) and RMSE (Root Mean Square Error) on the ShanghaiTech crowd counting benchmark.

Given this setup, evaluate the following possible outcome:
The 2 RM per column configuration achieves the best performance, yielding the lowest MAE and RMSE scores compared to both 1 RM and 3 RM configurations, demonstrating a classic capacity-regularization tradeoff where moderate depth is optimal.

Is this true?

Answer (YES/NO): YES